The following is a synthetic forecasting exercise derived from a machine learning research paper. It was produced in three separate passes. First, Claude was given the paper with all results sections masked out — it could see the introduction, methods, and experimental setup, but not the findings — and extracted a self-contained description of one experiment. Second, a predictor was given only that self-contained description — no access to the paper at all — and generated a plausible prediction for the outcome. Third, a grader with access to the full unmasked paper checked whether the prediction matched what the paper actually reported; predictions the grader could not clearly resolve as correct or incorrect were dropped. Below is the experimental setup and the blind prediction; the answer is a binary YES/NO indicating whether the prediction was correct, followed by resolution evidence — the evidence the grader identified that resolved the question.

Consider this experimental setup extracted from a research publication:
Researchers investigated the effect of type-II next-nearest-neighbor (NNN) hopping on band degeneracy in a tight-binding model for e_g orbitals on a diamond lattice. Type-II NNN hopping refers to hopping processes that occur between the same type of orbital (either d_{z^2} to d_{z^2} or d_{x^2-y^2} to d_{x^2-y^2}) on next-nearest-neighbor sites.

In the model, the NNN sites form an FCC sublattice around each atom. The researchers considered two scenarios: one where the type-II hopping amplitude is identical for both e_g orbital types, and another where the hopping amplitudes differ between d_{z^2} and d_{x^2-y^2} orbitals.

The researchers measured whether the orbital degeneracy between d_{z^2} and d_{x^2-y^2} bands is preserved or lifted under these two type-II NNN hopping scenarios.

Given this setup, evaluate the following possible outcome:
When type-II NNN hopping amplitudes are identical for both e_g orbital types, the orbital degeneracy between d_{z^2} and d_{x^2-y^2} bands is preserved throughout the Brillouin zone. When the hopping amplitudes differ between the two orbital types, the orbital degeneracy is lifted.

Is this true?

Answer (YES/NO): YES